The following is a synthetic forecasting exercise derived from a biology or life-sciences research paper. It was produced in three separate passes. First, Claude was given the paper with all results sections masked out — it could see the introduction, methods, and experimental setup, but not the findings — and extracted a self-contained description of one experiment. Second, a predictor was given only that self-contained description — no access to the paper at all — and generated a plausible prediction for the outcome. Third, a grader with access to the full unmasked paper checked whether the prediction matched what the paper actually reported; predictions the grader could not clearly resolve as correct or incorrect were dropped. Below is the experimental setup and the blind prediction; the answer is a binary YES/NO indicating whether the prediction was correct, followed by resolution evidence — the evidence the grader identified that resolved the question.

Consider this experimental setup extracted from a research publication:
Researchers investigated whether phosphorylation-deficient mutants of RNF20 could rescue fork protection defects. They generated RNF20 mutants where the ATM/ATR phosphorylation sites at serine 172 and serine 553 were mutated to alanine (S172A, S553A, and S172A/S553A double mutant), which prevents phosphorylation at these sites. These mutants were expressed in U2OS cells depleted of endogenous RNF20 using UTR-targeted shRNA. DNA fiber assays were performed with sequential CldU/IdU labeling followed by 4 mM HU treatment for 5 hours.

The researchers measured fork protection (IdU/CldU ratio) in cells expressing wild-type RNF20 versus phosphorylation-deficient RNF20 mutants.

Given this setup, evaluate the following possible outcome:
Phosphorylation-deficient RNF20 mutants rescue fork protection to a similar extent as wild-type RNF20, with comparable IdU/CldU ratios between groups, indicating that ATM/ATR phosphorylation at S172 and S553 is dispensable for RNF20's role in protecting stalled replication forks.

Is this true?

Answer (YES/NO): NO